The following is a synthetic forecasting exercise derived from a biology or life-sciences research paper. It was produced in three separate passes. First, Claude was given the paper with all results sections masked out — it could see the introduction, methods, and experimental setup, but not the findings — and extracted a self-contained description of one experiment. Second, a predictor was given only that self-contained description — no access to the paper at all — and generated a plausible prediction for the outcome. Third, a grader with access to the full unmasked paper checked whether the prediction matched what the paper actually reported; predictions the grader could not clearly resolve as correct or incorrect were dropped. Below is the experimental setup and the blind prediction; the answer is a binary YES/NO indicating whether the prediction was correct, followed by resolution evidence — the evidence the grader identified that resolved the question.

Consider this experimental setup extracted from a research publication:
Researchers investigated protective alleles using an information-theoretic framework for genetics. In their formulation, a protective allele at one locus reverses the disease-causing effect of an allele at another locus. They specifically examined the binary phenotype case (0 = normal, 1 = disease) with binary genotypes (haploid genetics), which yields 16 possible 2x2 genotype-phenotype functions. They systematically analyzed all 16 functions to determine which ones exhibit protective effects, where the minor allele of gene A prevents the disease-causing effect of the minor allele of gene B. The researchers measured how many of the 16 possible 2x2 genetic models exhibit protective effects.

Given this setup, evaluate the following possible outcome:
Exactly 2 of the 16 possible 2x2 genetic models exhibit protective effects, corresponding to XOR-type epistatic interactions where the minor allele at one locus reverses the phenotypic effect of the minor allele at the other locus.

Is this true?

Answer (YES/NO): NO